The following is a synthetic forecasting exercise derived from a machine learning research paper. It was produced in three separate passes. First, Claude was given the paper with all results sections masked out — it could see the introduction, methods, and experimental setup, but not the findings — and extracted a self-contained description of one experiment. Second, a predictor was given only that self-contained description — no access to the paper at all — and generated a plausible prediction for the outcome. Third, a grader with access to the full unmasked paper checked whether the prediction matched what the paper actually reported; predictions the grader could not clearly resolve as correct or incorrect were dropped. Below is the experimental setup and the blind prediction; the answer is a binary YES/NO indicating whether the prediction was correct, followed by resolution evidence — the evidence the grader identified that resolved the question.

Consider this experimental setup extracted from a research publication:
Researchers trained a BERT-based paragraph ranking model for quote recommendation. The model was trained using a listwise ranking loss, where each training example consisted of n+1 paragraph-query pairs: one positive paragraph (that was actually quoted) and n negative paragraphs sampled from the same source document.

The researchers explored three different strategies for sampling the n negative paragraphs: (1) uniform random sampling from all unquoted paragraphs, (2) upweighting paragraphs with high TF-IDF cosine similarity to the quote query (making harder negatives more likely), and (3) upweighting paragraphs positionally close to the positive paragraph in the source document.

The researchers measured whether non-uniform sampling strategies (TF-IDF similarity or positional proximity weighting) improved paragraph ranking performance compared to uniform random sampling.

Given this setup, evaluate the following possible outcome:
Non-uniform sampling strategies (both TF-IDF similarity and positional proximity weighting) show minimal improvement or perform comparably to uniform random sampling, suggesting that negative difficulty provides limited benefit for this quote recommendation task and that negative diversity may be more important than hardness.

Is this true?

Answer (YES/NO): YES